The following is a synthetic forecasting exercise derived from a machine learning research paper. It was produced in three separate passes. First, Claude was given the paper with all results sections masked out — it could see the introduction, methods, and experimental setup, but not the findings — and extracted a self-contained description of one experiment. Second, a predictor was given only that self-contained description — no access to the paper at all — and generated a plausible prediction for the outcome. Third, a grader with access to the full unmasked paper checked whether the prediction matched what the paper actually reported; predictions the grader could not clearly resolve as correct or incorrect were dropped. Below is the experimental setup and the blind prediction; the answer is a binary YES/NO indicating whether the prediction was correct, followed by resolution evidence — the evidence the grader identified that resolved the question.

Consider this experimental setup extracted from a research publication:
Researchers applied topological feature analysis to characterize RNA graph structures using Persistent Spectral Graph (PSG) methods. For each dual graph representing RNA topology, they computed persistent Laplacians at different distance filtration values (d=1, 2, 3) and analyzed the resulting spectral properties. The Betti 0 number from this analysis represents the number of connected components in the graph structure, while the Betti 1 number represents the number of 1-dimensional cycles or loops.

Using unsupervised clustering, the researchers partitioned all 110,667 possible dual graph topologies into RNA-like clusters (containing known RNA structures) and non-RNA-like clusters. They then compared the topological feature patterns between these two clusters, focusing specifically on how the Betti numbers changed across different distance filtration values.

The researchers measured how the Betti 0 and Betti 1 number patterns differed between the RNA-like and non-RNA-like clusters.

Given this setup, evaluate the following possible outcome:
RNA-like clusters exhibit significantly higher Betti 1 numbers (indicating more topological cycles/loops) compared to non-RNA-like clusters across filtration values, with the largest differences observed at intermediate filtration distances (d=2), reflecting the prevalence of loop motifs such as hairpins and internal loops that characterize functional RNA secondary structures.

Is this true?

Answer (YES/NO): NO